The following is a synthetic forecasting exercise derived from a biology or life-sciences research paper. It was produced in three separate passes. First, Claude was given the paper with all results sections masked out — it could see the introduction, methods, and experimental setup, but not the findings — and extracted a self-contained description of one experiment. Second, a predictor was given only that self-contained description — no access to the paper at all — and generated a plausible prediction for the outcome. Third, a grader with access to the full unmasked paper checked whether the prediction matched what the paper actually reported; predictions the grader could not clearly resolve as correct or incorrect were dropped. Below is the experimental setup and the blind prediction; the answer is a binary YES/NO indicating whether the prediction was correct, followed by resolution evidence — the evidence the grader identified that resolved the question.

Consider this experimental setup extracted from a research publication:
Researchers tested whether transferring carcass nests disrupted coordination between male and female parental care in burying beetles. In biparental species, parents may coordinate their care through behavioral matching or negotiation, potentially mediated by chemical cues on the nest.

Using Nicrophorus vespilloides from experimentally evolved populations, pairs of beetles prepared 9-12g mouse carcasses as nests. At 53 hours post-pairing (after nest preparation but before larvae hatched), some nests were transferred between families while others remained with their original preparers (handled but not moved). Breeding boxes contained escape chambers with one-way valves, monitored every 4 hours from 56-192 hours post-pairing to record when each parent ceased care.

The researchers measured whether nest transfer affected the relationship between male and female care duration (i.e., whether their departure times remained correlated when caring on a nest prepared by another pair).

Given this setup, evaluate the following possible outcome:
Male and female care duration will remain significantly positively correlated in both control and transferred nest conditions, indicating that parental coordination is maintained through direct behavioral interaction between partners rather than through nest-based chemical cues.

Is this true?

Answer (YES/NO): NO